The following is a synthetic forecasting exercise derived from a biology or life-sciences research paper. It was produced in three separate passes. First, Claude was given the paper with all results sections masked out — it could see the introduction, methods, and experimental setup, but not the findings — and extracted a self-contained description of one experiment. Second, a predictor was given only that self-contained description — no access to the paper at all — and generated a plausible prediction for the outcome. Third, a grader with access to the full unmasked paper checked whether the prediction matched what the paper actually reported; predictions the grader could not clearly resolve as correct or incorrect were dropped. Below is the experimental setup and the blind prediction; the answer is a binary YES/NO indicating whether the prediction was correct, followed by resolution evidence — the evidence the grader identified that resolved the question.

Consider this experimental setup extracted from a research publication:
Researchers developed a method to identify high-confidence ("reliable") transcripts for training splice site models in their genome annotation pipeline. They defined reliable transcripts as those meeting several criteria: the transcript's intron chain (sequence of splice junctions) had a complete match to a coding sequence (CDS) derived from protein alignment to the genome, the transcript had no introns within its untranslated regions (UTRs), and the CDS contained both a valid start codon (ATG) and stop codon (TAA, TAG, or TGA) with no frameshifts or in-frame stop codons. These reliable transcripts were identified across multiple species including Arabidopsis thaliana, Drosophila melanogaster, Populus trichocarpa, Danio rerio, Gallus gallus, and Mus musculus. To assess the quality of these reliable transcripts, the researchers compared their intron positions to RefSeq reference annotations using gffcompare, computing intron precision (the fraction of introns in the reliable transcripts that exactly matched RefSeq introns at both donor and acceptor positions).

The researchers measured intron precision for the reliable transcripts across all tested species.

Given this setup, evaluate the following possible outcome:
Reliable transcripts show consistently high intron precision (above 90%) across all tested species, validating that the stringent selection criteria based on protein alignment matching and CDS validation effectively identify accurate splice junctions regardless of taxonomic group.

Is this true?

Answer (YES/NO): YES